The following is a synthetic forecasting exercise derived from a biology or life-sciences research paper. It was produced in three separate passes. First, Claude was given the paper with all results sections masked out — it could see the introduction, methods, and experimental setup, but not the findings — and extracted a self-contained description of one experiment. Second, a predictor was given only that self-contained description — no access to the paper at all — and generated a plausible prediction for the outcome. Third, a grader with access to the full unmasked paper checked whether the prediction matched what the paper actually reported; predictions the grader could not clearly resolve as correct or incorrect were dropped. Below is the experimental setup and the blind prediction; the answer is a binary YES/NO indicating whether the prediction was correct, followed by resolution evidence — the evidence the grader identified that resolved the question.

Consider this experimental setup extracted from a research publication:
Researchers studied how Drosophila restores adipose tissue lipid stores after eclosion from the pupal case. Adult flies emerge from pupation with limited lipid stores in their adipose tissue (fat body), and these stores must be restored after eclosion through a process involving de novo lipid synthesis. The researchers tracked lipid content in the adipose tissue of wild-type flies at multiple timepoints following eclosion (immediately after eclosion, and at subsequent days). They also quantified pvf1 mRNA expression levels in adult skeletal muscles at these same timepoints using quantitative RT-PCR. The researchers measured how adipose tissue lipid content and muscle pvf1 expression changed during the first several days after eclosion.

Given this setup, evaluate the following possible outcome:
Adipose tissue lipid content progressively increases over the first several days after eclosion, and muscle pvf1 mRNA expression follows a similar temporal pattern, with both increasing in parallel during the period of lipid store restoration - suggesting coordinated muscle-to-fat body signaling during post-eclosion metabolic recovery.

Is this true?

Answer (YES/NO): NO